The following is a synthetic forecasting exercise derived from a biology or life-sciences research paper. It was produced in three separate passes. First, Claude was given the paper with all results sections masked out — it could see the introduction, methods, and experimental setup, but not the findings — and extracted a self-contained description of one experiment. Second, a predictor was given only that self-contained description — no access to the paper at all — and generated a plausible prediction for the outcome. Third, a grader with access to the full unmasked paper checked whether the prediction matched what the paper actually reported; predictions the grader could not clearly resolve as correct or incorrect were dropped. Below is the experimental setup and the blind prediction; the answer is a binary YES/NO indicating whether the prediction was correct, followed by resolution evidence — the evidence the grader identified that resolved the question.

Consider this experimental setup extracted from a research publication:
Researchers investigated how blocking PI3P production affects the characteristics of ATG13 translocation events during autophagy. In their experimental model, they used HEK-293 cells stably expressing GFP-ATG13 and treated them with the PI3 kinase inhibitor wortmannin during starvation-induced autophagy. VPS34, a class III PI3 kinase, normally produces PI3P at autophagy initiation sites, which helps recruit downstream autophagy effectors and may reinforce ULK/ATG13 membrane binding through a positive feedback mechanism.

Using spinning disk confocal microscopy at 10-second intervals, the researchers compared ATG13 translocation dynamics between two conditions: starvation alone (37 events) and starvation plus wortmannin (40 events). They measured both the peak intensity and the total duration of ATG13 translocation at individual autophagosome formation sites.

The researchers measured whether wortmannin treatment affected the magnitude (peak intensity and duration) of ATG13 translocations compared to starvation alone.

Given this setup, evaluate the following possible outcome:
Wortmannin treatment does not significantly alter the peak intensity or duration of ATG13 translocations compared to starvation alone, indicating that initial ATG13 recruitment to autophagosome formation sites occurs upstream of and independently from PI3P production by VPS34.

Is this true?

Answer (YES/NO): NO